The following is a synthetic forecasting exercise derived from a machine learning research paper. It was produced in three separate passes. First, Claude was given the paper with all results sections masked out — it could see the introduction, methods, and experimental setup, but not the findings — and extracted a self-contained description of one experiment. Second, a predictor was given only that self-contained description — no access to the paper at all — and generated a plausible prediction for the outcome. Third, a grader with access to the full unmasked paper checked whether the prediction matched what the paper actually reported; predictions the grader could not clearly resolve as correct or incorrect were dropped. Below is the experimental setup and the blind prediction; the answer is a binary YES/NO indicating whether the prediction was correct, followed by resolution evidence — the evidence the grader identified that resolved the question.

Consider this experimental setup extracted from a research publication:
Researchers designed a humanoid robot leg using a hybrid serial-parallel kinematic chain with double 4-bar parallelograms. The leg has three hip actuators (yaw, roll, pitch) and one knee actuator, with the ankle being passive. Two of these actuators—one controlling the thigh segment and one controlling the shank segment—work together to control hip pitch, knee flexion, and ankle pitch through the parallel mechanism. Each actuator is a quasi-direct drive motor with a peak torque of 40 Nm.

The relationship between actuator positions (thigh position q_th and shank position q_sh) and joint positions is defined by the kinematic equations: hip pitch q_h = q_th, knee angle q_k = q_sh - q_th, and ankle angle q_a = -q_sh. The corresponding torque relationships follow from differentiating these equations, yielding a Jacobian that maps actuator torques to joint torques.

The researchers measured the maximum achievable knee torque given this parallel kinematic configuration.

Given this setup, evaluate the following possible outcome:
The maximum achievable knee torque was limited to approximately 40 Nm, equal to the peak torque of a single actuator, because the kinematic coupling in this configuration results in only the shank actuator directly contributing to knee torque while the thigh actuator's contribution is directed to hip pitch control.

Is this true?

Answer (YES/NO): NO